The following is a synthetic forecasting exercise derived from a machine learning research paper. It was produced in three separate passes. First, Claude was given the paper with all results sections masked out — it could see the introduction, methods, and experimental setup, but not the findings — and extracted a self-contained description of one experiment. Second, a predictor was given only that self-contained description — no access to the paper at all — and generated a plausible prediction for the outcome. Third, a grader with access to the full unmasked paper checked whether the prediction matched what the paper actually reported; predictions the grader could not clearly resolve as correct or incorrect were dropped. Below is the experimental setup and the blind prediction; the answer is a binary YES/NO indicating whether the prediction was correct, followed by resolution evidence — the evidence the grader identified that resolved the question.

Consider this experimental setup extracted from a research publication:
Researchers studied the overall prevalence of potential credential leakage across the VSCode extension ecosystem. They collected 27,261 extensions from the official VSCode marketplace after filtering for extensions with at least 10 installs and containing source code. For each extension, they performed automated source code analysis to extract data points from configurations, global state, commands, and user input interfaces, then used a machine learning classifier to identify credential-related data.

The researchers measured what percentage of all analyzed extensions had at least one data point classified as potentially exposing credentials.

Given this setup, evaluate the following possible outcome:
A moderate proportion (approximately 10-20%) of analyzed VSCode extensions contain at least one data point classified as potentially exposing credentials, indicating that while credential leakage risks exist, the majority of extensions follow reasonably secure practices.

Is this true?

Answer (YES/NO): NO